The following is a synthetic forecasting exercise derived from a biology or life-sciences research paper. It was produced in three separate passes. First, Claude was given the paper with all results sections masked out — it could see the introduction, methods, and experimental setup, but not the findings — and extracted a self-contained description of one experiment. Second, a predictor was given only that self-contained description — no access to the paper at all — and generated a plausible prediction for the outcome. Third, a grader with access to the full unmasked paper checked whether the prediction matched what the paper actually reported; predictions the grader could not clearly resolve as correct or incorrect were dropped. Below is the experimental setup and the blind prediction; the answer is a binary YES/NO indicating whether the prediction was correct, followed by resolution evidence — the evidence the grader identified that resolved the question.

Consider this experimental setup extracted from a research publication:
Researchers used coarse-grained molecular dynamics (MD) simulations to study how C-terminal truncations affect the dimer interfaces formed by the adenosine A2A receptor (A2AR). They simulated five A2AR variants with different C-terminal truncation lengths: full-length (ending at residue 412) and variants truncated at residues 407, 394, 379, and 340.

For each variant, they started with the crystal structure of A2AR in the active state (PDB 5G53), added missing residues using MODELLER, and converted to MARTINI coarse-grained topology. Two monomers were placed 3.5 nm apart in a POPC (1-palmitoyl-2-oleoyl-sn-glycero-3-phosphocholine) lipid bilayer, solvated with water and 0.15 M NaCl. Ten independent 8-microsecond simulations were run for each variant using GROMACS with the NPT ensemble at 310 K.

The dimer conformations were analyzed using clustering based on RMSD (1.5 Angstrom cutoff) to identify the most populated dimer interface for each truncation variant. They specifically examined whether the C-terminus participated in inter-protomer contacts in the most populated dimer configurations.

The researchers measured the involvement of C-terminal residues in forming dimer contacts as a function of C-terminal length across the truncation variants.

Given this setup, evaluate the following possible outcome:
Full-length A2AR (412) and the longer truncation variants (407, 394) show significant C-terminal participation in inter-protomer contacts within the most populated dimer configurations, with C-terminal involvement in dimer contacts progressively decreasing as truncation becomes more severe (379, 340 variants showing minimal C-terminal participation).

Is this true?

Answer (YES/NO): NO